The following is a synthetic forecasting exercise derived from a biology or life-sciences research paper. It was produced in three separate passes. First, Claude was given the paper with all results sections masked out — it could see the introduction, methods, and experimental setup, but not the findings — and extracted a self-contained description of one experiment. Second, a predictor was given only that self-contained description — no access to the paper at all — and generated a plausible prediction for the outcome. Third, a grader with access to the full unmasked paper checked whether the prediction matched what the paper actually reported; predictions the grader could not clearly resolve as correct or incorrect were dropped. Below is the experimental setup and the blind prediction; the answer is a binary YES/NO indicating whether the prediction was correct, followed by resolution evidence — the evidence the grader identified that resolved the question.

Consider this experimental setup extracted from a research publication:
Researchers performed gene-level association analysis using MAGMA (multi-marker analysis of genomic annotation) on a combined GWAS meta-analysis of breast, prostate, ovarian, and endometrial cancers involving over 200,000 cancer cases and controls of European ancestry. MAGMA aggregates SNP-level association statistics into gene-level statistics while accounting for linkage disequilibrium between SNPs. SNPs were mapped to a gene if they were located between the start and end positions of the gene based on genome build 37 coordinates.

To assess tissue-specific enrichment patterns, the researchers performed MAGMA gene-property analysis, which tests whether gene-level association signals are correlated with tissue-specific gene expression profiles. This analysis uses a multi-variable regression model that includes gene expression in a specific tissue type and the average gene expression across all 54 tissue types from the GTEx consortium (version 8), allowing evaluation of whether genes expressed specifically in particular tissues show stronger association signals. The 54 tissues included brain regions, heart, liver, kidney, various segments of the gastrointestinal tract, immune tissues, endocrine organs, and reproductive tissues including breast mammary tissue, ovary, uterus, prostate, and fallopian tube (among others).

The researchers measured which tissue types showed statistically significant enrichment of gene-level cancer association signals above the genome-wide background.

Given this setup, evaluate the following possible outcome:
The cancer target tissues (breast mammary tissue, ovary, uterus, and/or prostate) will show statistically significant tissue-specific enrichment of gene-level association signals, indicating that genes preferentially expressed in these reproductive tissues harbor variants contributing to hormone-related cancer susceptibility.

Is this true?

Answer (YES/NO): YES